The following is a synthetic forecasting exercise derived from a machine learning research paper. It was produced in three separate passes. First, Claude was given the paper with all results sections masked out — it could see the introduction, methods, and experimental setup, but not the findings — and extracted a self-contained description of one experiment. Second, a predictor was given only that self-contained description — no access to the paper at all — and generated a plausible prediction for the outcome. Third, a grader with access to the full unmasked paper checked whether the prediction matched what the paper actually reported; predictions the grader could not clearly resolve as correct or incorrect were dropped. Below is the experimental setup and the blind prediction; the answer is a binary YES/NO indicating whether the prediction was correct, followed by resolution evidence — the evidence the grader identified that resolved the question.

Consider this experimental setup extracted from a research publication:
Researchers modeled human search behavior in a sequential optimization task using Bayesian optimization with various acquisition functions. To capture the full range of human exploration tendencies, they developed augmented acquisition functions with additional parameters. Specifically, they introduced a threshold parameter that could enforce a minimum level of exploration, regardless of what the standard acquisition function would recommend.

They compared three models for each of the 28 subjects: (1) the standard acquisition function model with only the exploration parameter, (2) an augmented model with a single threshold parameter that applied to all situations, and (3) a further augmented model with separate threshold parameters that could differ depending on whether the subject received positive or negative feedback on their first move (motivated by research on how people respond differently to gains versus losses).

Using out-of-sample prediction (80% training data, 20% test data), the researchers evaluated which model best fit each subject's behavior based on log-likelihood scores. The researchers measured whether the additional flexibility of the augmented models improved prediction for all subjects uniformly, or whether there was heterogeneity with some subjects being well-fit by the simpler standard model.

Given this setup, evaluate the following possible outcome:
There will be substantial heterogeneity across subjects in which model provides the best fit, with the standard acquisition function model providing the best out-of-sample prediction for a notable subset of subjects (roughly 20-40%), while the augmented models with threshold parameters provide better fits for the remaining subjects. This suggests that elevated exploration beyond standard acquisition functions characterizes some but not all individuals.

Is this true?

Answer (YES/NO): NO